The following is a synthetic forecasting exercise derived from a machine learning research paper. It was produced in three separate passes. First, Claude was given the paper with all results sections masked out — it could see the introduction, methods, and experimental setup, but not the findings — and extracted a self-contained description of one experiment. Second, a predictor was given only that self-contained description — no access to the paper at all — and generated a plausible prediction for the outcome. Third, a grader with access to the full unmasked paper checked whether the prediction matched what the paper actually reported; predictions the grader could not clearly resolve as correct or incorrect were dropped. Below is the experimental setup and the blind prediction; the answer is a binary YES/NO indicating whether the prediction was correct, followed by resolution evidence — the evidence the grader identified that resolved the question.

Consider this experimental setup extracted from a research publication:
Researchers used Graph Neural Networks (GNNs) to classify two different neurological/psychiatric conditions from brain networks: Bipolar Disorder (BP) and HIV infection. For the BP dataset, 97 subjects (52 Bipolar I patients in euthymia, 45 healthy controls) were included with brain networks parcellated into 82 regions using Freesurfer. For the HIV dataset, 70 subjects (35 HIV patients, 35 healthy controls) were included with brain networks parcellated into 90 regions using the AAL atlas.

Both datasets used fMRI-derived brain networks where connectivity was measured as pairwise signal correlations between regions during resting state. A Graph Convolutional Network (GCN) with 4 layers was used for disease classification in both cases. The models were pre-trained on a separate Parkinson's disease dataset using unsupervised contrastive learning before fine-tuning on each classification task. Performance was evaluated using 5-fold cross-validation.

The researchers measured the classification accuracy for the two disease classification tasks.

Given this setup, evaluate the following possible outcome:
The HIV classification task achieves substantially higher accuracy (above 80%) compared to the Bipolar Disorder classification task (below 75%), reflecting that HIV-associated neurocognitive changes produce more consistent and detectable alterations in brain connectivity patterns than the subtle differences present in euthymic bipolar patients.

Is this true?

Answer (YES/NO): NO